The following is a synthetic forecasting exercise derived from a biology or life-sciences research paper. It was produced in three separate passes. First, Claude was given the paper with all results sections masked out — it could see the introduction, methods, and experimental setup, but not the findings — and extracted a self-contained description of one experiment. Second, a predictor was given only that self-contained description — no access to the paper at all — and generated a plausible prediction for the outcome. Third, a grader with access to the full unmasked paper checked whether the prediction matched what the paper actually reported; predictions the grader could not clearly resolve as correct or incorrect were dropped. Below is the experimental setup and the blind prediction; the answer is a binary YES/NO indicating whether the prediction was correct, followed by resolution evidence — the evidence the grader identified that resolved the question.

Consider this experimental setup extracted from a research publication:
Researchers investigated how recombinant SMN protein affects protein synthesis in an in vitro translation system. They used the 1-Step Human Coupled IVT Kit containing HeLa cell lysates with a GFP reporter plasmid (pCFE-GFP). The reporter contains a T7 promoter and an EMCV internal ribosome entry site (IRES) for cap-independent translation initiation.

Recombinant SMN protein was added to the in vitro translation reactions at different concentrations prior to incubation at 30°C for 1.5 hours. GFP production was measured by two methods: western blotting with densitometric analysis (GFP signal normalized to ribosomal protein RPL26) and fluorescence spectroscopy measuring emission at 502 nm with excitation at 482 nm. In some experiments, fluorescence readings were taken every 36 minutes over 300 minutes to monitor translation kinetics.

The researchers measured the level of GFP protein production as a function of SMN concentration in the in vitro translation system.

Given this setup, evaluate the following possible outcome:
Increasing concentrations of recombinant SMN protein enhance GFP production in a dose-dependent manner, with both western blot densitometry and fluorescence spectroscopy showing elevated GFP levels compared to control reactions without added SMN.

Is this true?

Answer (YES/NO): YES